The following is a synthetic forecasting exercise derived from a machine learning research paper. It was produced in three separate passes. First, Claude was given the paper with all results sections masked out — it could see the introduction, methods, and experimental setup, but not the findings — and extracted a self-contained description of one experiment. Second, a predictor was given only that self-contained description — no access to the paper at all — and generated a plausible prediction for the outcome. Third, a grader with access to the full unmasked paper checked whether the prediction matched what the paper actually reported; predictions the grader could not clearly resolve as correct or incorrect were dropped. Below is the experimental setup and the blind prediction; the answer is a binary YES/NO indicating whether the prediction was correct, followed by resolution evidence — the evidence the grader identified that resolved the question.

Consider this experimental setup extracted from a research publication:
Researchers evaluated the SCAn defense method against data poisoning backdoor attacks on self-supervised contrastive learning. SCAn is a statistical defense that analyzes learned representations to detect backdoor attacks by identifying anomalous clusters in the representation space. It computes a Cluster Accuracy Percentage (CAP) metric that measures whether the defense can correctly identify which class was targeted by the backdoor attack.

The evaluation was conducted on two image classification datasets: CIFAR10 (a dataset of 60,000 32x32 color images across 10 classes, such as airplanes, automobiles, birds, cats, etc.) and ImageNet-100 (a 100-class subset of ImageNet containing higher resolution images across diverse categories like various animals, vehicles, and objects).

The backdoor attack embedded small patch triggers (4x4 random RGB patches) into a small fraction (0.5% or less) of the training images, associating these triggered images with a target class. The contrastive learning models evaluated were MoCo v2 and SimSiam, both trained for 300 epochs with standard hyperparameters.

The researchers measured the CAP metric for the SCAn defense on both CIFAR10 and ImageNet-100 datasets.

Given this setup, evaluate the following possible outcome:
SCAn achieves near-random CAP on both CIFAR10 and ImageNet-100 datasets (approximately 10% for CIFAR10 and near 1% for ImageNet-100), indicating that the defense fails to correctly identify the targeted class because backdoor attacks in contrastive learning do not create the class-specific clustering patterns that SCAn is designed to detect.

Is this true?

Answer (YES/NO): NO